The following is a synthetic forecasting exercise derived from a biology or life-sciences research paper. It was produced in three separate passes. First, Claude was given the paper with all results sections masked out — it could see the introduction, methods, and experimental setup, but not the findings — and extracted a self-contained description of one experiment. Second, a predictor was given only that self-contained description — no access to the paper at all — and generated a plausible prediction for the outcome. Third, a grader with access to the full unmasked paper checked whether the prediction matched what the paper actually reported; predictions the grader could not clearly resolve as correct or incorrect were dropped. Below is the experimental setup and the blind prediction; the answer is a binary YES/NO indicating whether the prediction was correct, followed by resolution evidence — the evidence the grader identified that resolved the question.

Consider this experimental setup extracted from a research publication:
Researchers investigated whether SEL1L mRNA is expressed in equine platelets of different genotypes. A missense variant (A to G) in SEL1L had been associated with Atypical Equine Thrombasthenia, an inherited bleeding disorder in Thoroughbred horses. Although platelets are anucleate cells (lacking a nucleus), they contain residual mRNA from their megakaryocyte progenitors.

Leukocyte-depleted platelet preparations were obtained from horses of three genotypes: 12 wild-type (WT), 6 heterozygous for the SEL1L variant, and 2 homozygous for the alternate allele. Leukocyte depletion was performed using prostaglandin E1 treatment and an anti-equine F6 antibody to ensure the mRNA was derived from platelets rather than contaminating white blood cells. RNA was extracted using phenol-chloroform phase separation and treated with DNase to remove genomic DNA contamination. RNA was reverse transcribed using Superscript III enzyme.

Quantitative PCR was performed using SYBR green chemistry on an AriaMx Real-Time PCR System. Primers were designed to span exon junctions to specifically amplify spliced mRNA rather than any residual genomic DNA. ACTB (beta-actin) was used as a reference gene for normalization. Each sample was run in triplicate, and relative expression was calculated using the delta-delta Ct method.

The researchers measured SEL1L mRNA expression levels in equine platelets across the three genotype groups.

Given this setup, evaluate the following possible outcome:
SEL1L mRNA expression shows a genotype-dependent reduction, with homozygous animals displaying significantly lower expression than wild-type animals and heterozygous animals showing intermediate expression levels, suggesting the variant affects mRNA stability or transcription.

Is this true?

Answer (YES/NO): NO